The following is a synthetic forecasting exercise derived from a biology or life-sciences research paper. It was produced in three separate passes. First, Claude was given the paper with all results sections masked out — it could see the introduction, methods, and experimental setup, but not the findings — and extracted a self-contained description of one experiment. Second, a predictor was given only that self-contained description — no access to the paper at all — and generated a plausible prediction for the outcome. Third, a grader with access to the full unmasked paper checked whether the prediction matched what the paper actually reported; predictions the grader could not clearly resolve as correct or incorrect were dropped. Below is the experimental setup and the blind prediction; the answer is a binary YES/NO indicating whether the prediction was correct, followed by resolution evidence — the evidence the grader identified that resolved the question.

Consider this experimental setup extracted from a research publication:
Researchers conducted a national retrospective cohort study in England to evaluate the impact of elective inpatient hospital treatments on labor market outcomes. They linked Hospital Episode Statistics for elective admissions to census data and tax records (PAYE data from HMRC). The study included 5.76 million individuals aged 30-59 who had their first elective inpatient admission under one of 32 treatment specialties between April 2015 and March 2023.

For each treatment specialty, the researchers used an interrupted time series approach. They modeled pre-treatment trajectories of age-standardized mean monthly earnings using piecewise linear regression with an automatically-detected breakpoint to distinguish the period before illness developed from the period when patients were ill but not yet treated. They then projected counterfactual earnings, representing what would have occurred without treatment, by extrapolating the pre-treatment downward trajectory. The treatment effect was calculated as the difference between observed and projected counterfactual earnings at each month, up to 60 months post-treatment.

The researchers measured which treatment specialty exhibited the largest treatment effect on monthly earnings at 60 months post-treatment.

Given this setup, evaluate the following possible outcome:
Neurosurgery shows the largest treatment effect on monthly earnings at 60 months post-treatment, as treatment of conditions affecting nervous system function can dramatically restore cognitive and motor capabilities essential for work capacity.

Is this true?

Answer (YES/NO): NO